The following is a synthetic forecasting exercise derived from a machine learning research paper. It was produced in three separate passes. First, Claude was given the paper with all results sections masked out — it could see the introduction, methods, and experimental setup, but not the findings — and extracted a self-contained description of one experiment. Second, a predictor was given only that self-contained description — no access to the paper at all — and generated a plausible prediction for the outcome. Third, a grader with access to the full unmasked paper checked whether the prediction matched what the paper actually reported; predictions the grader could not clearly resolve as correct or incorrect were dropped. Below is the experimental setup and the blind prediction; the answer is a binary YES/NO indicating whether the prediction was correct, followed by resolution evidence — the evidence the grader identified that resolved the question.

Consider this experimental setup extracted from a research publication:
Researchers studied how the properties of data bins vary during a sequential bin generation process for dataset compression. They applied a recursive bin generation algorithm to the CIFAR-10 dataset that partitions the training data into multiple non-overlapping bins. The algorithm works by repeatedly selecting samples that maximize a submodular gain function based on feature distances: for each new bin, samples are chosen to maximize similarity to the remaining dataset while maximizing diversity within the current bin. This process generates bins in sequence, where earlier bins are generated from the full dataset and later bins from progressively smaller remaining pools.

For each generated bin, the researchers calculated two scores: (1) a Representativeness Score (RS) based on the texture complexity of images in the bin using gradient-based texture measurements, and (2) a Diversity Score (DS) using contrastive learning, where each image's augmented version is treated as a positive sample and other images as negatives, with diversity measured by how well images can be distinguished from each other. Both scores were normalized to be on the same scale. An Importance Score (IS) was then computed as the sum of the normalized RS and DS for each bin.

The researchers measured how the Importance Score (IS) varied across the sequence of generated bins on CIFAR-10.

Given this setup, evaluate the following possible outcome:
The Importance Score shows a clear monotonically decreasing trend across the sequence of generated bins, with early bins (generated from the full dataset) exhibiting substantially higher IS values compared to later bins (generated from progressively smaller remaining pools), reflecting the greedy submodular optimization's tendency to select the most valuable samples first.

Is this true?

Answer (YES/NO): NO